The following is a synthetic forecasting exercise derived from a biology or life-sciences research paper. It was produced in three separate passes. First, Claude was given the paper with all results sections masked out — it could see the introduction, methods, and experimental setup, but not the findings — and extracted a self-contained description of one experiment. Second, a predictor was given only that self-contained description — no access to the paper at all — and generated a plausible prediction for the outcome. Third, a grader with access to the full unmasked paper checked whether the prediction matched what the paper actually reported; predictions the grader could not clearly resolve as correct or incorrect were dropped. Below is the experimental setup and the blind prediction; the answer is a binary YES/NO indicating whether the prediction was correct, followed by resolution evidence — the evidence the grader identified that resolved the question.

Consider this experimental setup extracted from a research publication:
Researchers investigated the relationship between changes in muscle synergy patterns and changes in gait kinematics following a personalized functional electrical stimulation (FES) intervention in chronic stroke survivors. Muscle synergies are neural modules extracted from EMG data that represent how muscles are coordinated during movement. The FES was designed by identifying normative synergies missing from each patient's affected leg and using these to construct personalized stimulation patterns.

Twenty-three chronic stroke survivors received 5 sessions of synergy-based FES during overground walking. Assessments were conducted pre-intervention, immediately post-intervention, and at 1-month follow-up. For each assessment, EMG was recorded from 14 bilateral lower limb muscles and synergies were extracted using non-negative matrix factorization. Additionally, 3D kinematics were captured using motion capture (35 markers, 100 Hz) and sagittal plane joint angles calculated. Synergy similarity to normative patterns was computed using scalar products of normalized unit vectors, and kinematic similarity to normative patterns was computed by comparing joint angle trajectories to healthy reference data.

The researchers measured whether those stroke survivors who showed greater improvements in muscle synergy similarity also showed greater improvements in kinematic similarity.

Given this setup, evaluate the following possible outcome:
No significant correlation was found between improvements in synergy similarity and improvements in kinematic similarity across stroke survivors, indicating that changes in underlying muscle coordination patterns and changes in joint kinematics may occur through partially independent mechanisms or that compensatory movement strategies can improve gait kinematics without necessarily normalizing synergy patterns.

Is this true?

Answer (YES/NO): NO